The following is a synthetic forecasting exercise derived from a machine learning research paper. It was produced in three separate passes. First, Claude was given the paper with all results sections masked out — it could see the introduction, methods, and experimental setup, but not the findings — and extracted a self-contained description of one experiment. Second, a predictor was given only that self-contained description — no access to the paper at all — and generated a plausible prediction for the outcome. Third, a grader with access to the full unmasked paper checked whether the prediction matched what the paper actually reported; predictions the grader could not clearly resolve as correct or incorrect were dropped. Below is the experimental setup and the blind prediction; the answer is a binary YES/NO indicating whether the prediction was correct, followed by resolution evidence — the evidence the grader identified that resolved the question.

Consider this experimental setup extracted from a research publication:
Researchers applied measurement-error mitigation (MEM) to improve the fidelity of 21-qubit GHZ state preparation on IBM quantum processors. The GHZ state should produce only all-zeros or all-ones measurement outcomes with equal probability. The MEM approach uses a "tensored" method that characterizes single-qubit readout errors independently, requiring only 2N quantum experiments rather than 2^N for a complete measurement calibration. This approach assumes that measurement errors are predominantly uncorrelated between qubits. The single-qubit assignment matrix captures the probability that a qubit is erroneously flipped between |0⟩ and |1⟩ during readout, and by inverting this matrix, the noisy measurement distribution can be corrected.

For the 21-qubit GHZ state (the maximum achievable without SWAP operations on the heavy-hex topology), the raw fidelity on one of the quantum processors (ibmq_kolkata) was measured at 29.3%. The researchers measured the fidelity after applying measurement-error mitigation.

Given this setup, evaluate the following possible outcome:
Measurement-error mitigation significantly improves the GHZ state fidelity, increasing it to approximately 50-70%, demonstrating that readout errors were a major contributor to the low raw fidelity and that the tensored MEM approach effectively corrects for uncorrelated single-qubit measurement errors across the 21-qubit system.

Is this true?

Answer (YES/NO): NO